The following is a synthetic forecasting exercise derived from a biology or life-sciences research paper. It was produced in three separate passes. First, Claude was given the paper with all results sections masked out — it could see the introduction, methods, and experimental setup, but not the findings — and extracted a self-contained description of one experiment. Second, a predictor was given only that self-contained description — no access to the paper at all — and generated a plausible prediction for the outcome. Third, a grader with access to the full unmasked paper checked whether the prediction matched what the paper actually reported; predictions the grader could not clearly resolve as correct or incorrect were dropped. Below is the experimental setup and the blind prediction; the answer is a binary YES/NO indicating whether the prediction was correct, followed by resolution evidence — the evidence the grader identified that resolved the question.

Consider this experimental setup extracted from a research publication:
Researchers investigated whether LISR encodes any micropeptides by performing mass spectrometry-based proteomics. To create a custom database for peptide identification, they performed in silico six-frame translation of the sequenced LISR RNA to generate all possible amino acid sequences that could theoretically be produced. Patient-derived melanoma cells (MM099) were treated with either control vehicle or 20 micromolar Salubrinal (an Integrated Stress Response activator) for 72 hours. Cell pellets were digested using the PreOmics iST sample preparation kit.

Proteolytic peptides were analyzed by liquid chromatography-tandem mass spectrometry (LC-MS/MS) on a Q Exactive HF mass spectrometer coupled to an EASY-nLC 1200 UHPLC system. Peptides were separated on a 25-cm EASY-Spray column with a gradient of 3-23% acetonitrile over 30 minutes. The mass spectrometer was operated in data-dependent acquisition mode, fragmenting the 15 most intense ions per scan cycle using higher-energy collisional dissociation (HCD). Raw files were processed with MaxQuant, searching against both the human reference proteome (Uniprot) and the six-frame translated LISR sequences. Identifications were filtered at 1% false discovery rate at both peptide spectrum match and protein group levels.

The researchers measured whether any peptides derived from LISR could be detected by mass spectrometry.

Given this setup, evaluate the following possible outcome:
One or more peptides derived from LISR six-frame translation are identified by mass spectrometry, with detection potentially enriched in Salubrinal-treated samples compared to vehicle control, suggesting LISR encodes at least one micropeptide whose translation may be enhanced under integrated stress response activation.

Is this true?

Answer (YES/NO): NO